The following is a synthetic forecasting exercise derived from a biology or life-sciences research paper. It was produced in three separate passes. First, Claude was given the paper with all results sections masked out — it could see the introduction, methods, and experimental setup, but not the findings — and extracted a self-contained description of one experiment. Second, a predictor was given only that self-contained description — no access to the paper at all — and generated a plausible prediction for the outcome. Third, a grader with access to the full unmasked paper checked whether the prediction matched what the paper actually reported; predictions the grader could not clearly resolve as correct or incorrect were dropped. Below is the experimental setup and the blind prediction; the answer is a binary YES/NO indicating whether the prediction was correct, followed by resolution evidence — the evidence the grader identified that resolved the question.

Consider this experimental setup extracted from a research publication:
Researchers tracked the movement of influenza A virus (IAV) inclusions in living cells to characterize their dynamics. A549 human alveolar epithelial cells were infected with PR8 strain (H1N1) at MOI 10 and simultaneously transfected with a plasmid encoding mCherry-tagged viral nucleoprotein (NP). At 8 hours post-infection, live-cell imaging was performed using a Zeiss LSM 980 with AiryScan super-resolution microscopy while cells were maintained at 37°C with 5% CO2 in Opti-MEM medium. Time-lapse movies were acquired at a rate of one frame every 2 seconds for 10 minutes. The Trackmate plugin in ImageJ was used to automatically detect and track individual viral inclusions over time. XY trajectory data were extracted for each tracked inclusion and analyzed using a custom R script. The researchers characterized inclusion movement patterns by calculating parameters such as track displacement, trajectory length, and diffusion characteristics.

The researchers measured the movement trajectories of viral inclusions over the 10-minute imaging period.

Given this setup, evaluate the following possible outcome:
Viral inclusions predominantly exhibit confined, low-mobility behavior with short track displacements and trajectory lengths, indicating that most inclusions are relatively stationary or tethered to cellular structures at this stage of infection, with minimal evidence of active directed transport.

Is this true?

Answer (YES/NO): NO